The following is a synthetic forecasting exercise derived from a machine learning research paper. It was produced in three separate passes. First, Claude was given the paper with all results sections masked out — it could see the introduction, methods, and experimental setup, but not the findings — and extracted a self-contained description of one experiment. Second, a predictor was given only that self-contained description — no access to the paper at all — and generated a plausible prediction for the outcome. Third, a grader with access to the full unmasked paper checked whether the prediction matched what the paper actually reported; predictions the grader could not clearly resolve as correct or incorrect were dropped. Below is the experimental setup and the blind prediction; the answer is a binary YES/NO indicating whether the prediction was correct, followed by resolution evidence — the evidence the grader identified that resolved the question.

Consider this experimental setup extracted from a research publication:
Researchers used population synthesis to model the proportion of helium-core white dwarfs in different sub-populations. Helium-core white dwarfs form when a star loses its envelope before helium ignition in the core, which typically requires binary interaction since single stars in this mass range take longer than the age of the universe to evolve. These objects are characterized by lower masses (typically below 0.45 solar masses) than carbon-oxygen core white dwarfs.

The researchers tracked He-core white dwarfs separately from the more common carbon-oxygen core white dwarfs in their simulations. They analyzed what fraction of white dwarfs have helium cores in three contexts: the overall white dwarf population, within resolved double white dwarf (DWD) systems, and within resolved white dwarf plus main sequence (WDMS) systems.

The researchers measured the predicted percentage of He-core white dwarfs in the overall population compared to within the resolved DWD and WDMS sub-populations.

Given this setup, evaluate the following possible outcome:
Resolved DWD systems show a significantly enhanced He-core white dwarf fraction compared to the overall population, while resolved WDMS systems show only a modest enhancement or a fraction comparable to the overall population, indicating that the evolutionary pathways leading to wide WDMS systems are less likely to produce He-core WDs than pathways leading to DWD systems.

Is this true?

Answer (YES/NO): NO